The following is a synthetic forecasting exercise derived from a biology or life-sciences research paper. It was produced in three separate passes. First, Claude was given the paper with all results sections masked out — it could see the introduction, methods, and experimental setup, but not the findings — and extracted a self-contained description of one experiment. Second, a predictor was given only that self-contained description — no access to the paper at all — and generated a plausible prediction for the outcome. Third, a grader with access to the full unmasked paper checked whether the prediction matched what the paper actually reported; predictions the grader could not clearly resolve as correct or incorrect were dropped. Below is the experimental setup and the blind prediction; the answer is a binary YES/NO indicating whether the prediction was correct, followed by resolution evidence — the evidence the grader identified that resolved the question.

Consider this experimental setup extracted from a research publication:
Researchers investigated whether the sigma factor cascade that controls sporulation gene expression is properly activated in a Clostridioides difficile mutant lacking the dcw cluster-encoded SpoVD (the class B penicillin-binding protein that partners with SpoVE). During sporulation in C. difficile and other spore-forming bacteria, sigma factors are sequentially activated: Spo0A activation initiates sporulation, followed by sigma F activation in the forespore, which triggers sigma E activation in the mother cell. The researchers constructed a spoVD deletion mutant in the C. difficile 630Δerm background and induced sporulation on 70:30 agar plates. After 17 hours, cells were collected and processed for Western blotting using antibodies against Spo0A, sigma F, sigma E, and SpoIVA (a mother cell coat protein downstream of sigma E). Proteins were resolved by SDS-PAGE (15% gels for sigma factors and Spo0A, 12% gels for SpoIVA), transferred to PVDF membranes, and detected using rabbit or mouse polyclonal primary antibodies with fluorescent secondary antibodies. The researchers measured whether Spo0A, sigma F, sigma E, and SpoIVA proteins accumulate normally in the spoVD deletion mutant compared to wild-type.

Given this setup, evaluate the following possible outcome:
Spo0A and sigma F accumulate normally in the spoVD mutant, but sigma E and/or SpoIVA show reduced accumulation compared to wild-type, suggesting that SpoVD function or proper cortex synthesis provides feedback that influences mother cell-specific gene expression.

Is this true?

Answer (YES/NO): NO